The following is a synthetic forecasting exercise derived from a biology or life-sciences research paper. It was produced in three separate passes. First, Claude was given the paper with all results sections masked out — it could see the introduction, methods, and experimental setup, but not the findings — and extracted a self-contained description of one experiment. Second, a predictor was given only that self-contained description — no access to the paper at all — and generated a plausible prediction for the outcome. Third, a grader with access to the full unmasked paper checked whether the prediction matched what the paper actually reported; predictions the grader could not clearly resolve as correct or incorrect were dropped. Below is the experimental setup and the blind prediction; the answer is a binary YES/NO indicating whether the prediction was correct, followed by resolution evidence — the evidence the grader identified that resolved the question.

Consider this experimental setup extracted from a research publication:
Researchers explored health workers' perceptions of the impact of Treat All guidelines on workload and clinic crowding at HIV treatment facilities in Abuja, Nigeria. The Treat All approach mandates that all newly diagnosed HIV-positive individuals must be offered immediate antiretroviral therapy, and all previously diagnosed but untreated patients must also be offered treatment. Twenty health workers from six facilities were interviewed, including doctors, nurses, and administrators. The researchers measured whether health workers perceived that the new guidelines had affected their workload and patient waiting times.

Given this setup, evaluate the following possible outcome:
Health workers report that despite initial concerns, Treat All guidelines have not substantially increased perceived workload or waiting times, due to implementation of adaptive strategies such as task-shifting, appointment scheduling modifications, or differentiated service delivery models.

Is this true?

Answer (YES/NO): NO